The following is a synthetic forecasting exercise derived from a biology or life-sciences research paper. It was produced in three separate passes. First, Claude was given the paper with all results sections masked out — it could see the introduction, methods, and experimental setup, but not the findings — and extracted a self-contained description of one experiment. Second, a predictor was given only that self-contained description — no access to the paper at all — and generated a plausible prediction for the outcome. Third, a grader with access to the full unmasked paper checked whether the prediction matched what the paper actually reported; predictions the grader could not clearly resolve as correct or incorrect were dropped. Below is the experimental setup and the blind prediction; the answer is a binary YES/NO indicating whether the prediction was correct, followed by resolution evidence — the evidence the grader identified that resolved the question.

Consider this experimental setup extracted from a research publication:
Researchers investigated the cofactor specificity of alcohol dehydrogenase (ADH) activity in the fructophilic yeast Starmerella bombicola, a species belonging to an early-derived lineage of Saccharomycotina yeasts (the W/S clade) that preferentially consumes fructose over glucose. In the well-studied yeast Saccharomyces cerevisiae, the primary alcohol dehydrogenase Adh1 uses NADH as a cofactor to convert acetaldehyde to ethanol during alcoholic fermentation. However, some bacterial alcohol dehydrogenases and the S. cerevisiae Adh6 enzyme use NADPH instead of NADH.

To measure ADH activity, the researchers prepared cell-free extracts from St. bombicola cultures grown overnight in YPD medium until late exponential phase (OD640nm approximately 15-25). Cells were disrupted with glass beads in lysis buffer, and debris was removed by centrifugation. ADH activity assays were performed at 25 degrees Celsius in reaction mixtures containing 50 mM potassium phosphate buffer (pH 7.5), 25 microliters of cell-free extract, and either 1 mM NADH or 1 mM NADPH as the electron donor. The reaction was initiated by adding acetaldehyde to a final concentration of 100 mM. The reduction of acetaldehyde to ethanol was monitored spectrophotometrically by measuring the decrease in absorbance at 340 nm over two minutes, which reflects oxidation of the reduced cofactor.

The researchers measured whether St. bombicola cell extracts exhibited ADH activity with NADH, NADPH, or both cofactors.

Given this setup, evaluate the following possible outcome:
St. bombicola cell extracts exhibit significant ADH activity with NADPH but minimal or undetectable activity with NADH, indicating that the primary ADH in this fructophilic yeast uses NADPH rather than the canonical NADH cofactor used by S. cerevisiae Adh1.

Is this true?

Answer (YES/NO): NO